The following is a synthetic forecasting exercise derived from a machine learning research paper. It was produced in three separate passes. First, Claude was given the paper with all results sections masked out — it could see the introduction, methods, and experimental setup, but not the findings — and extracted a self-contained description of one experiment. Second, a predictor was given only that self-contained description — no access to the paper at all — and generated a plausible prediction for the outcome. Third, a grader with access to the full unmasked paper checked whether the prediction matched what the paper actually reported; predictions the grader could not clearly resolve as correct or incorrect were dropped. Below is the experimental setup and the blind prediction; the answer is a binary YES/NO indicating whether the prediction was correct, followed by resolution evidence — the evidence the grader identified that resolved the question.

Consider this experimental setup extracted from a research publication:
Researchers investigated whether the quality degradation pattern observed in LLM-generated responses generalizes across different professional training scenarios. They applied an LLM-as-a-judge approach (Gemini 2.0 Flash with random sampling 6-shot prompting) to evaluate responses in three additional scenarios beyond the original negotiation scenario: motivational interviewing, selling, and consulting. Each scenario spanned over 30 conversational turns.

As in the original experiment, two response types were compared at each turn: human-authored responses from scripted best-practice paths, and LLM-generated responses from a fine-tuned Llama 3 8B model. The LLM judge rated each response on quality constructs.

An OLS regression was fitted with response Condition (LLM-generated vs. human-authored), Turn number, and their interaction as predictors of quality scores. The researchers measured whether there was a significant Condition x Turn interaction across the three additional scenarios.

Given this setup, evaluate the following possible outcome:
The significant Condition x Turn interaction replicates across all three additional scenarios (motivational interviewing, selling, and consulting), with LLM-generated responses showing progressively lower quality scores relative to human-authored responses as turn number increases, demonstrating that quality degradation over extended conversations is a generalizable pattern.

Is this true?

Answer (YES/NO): NO